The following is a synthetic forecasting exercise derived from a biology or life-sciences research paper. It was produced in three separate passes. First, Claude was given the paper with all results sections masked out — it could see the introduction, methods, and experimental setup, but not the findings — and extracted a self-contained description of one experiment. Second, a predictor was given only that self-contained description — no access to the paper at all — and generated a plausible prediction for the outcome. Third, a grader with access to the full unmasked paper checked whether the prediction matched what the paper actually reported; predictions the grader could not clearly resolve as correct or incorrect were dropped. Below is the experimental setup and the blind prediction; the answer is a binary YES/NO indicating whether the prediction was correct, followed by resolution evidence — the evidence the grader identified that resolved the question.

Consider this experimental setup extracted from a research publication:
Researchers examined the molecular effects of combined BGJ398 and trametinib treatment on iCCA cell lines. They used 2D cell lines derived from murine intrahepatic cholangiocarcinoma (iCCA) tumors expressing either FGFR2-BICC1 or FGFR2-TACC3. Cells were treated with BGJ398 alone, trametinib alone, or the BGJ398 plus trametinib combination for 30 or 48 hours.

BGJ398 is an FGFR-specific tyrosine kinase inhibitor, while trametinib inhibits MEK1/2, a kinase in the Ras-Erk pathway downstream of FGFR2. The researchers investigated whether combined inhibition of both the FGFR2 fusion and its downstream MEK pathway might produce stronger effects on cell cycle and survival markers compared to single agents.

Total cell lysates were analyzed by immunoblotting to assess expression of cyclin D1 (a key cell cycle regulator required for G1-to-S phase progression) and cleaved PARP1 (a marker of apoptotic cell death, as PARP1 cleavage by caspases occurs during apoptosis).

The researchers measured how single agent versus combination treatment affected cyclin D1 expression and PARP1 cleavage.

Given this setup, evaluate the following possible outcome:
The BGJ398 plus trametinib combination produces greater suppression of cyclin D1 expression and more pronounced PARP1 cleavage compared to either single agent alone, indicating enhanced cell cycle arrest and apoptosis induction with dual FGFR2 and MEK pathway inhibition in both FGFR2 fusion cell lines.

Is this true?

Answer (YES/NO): YES